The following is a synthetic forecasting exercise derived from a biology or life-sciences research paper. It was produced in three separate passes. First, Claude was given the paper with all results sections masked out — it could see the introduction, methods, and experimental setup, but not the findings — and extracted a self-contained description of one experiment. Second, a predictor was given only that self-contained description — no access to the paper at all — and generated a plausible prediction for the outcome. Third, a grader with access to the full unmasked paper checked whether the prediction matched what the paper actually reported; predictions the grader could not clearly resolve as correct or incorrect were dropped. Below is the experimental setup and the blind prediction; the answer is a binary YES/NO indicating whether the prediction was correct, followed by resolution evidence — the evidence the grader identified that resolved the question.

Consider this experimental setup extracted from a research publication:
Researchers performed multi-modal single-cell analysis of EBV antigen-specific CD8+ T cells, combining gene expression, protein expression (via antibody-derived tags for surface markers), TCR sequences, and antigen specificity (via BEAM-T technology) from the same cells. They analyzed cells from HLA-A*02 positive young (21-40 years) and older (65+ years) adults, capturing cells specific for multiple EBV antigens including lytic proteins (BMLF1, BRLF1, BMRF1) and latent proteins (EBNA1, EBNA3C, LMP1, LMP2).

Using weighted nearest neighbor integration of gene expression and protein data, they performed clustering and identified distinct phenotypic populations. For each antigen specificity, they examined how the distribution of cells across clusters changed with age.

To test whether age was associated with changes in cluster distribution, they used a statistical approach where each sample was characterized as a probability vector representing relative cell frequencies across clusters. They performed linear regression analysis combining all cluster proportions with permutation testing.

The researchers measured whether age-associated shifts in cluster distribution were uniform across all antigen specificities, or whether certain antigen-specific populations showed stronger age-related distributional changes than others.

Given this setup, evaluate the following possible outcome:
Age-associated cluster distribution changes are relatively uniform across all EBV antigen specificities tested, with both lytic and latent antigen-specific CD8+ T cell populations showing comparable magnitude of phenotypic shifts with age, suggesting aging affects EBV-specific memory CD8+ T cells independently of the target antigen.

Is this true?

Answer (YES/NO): NO